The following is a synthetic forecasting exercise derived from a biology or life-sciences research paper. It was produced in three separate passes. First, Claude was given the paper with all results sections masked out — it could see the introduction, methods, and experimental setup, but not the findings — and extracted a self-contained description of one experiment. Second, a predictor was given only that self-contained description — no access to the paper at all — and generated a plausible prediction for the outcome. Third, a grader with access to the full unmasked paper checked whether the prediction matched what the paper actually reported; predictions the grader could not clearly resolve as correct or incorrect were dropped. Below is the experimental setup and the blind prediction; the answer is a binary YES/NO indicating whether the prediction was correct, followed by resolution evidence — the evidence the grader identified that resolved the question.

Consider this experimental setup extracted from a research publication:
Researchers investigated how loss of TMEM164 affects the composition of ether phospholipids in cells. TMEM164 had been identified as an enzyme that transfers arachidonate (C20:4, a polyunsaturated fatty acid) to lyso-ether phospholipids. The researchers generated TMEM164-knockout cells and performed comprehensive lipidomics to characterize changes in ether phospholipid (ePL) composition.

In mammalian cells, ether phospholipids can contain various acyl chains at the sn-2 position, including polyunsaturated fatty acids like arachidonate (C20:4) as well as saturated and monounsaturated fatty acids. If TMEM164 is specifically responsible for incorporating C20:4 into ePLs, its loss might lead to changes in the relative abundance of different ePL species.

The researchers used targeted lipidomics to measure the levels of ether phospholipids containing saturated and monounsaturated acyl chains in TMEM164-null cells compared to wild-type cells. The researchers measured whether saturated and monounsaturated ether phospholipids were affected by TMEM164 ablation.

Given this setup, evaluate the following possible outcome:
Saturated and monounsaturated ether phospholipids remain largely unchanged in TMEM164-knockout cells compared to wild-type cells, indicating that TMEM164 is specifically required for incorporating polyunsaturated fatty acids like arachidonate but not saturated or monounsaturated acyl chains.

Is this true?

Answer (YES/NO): NO